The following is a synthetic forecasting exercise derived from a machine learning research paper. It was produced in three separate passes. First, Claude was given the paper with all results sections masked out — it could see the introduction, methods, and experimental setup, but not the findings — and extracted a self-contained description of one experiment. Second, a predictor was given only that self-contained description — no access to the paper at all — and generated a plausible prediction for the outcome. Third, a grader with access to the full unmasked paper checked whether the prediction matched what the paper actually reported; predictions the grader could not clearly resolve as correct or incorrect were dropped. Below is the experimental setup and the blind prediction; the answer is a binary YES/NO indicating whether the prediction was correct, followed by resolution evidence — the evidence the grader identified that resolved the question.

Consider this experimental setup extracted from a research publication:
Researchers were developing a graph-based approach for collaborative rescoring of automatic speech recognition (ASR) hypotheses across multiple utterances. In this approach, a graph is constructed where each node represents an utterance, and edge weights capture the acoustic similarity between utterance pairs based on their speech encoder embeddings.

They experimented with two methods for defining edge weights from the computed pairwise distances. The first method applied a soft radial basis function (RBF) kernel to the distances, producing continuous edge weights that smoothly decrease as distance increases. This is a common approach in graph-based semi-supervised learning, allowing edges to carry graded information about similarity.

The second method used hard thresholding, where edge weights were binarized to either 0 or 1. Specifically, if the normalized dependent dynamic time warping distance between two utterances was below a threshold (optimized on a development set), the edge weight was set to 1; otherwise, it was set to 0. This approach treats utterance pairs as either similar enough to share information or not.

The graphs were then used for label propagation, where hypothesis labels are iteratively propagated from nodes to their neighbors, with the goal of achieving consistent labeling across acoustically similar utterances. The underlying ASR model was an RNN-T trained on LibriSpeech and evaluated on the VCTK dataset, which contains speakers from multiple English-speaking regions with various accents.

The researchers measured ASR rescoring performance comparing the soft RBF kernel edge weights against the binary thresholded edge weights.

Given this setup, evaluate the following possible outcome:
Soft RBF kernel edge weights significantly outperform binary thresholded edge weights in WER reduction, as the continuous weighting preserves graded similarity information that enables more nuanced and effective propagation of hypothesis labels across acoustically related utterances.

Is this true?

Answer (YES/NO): NO